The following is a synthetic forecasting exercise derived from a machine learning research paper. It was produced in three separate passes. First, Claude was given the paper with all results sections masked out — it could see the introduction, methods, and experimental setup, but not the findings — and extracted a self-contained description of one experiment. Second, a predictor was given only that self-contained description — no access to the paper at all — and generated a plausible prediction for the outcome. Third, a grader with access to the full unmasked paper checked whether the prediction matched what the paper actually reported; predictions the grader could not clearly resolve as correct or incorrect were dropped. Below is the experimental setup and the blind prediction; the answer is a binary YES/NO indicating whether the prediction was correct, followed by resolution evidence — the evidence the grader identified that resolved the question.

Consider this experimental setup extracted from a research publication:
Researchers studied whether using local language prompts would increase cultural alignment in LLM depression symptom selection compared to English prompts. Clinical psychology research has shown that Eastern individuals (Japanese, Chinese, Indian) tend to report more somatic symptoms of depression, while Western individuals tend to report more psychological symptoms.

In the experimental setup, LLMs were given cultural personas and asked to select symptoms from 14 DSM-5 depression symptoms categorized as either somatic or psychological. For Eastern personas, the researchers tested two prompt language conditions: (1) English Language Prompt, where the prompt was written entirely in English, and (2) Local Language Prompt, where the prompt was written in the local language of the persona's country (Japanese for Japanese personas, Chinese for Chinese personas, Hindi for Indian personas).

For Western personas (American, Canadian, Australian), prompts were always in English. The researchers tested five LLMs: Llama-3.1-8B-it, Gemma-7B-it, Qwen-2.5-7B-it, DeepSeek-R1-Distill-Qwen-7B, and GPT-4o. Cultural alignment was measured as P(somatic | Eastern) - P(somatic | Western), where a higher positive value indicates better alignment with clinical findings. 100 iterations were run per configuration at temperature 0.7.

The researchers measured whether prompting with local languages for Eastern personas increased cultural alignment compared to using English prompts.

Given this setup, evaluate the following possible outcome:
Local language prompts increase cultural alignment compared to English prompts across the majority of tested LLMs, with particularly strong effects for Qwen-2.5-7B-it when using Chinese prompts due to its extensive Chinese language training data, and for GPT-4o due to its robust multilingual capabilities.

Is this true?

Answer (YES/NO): NO